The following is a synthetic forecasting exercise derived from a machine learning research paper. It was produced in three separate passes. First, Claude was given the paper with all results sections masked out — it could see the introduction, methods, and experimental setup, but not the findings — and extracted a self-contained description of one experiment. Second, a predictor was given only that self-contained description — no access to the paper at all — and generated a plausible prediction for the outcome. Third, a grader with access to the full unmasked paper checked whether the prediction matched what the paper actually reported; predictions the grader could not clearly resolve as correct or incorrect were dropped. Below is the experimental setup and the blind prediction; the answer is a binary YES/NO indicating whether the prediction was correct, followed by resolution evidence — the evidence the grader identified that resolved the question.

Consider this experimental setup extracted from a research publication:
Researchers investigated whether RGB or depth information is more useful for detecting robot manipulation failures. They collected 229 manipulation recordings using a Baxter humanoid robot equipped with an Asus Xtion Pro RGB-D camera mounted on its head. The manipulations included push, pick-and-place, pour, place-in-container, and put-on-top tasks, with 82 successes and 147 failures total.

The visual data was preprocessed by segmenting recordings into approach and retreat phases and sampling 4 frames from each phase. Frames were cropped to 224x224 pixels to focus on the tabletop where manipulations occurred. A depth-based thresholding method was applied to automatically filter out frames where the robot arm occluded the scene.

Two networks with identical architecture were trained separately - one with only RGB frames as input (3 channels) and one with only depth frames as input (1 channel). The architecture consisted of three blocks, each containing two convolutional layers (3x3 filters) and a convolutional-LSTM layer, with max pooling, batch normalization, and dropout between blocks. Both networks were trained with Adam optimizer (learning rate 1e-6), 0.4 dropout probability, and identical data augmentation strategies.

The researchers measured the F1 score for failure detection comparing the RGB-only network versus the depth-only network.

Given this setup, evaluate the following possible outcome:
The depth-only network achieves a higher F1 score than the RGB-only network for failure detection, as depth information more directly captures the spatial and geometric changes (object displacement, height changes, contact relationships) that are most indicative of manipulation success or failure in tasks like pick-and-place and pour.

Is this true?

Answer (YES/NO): NO